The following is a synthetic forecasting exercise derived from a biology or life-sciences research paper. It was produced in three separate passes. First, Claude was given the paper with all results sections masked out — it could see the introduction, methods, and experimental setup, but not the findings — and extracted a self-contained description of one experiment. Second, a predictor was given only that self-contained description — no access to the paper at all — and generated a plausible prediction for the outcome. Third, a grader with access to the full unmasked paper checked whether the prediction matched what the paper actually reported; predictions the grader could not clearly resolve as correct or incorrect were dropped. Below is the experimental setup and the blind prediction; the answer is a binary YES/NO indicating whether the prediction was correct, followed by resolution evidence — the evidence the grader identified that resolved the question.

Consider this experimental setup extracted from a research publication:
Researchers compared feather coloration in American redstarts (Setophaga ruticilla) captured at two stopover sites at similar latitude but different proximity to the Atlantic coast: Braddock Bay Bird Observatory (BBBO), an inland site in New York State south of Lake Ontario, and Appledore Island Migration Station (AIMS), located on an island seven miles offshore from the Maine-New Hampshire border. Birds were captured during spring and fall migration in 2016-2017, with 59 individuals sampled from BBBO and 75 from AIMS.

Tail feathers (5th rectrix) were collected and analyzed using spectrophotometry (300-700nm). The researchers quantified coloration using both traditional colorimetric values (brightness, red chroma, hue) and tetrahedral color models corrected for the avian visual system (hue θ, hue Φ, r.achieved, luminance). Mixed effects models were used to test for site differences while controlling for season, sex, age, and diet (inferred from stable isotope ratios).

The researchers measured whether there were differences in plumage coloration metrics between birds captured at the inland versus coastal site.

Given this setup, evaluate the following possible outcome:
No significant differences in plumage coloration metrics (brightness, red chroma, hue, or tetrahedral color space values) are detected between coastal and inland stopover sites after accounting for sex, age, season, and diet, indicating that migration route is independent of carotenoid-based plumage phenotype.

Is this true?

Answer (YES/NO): NO